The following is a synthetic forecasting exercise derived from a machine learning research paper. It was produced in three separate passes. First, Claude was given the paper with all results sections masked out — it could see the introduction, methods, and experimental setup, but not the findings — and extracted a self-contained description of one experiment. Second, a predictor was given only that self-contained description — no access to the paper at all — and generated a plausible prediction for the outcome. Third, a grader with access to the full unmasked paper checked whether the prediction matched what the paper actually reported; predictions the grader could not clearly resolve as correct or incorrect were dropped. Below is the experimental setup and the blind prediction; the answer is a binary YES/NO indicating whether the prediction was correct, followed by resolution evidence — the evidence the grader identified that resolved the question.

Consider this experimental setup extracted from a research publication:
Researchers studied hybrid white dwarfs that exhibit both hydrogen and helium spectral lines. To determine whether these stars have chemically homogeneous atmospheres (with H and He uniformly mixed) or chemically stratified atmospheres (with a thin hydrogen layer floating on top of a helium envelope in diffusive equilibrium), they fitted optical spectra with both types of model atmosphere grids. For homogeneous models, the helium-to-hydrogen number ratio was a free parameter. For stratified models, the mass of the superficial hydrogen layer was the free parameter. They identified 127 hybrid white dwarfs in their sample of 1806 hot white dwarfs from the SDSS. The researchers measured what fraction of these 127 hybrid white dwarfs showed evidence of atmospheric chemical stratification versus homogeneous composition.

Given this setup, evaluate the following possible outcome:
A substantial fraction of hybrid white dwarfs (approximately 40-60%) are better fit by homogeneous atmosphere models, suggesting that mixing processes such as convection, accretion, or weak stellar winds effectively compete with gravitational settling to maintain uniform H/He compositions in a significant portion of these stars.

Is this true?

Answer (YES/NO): NO